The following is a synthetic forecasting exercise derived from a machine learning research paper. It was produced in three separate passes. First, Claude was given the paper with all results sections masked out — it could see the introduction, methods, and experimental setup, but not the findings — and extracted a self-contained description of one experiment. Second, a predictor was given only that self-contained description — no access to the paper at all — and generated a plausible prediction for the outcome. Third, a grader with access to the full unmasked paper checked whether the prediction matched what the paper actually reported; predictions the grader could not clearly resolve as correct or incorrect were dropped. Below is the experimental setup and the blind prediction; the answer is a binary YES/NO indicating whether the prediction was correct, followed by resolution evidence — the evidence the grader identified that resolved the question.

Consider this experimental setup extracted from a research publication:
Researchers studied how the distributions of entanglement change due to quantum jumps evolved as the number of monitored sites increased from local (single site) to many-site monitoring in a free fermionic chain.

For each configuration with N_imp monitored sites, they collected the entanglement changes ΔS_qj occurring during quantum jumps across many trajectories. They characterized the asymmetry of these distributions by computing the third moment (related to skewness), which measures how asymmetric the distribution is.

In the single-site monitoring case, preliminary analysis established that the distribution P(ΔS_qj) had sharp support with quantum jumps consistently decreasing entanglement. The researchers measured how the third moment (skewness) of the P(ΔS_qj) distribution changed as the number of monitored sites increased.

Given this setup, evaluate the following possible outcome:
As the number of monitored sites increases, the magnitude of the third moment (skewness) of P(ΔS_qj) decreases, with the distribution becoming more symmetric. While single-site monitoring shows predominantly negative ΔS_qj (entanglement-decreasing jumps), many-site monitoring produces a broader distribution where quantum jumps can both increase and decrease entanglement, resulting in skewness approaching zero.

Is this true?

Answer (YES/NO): YES